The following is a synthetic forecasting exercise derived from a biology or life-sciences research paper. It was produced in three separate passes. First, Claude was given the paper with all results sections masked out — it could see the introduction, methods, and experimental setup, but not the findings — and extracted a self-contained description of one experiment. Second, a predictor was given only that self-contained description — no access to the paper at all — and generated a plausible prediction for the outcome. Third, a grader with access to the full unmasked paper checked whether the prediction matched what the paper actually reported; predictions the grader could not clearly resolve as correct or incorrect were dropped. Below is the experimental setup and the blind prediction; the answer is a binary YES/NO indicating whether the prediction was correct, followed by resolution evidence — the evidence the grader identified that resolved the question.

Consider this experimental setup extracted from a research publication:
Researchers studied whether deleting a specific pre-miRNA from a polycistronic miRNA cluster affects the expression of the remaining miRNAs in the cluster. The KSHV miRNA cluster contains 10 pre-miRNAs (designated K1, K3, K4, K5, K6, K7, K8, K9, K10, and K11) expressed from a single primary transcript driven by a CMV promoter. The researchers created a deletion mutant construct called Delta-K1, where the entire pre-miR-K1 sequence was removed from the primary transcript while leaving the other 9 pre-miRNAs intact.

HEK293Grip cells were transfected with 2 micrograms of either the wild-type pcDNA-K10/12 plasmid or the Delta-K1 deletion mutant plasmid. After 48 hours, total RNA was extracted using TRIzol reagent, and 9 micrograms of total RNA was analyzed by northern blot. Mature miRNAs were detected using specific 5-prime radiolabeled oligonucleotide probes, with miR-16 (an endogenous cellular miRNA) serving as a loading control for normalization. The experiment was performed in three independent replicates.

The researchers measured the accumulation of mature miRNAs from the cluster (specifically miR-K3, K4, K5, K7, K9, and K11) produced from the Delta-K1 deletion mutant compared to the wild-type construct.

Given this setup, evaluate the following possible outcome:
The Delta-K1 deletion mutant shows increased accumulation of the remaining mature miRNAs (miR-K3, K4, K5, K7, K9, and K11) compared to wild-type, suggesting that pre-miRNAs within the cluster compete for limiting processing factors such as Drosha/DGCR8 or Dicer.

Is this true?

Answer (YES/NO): NO